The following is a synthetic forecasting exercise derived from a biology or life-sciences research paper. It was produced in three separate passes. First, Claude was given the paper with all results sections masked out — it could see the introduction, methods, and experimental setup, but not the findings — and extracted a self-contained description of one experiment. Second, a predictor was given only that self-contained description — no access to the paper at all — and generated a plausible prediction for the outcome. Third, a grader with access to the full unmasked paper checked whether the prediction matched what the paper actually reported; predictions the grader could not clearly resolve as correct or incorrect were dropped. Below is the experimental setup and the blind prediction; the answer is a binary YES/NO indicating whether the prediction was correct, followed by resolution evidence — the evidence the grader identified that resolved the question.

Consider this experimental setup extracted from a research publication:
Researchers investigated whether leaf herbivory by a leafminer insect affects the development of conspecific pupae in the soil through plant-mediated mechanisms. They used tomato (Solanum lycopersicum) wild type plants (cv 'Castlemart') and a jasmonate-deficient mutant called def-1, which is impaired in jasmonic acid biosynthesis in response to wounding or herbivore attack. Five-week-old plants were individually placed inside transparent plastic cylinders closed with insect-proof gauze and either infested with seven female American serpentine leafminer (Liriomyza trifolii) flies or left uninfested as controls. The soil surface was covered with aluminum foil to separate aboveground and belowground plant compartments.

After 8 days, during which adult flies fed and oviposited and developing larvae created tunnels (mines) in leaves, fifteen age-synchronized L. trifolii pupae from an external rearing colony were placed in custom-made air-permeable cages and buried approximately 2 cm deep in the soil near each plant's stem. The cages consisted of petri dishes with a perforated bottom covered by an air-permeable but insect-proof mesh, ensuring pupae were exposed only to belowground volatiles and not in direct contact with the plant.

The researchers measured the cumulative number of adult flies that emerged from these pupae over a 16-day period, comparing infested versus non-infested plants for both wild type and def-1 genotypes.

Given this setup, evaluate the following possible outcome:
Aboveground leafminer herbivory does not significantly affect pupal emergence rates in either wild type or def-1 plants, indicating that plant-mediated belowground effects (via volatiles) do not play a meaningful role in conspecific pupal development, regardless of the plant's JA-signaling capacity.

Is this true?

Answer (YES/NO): NO